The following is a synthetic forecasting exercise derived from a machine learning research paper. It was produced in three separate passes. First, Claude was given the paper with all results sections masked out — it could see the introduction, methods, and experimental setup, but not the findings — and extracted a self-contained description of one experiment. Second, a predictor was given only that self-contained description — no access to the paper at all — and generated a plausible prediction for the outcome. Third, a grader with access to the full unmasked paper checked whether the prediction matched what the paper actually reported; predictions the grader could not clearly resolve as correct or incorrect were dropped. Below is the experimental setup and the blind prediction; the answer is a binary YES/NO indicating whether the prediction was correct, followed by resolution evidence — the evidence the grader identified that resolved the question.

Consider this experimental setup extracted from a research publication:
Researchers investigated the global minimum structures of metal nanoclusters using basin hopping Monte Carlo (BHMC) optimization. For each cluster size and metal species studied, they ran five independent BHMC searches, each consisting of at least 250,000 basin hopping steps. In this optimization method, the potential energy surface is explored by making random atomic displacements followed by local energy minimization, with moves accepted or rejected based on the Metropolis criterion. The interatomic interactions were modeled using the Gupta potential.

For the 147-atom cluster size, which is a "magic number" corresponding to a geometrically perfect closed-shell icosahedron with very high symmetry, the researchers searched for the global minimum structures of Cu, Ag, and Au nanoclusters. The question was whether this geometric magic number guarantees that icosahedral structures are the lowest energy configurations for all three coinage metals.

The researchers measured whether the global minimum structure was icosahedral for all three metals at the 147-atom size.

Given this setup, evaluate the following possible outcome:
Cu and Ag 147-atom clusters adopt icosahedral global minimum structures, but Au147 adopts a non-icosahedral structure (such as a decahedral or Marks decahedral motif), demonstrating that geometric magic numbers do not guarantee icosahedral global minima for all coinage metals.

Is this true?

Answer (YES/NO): YES